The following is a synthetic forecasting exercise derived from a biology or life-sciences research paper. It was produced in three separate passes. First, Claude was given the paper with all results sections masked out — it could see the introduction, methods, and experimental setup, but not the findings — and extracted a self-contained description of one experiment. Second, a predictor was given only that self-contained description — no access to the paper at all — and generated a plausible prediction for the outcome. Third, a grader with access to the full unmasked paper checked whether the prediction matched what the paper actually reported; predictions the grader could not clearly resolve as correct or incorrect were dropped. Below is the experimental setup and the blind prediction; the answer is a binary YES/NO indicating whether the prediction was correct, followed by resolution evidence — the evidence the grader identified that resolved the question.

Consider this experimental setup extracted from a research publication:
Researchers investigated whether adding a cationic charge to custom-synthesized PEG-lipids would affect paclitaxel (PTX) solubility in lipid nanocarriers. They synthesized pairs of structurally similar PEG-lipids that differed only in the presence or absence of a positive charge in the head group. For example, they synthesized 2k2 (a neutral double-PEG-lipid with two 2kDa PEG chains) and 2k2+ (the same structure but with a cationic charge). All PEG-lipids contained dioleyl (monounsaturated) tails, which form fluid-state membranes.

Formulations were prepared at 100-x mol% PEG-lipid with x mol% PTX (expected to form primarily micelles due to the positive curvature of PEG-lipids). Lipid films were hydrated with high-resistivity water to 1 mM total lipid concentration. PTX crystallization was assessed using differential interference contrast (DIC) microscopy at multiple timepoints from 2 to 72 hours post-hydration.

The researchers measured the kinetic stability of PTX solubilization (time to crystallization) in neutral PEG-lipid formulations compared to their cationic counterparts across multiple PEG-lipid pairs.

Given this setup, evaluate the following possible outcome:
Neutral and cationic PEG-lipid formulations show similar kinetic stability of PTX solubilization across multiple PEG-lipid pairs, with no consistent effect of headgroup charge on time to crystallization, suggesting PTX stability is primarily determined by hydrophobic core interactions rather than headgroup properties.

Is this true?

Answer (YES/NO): NO